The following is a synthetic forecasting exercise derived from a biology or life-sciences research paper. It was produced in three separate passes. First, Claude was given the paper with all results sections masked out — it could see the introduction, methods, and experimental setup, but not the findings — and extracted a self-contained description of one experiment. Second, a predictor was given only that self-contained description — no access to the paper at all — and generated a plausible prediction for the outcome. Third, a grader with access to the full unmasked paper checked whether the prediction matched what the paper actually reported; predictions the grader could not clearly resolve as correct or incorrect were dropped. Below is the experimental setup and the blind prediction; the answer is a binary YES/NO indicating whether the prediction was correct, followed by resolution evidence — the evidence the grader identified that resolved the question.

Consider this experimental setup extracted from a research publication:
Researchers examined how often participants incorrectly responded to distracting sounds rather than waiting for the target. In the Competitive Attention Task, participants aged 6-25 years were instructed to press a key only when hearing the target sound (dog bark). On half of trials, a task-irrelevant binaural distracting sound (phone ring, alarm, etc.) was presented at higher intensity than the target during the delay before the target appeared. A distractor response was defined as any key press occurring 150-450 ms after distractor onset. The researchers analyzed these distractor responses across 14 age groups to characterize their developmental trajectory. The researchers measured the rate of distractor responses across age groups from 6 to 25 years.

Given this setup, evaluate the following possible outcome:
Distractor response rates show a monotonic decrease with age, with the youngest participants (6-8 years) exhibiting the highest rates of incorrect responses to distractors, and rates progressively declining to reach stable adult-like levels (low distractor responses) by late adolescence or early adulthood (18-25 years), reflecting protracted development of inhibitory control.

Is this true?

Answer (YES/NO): NO